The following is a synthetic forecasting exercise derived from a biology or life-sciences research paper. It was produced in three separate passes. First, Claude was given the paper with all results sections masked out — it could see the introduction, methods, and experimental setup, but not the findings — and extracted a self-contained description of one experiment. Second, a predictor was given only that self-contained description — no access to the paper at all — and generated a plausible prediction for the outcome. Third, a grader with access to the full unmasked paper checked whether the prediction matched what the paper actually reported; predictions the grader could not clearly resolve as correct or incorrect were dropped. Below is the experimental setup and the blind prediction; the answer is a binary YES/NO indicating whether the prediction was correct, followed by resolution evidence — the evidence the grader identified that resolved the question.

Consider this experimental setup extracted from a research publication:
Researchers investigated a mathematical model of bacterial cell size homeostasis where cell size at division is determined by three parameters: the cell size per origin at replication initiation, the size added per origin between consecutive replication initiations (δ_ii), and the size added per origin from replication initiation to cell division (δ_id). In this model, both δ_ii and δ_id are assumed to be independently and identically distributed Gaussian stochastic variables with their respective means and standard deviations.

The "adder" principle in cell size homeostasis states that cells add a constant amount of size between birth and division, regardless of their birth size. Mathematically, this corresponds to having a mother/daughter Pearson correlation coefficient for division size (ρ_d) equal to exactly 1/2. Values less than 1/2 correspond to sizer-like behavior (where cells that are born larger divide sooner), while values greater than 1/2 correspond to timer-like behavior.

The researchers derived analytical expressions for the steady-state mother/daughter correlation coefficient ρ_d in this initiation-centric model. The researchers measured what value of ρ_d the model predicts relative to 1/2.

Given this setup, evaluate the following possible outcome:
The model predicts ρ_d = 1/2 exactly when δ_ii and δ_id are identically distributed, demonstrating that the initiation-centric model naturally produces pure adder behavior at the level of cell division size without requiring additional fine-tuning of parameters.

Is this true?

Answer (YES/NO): NO